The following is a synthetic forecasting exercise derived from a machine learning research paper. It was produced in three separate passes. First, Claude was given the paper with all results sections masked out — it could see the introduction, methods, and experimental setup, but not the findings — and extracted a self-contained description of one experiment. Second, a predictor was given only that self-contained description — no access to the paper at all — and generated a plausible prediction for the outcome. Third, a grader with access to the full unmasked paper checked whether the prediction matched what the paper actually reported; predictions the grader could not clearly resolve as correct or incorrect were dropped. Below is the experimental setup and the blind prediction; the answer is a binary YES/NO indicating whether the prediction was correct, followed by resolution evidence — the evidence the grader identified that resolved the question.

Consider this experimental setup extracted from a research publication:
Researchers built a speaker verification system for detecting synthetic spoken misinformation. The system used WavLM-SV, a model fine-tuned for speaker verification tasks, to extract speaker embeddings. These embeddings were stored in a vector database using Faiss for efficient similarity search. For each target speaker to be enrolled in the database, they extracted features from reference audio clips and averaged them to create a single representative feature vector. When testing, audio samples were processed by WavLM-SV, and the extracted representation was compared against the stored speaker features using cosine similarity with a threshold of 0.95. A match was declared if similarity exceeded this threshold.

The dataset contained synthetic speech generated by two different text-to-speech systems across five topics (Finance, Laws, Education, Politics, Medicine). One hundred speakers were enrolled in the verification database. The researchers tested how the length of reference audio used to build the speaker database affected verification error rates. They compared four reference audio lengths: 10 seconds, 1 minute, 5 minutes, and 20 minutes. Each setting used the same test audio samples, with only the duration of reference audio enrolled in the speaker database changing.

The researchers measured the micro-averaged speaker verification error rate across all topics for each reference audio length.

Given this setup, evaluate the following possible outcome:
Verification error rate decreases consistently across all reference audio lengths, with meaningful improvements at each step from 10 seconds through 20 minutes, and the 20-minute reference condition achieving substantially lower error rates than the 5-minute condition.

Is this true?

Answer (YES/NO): NO